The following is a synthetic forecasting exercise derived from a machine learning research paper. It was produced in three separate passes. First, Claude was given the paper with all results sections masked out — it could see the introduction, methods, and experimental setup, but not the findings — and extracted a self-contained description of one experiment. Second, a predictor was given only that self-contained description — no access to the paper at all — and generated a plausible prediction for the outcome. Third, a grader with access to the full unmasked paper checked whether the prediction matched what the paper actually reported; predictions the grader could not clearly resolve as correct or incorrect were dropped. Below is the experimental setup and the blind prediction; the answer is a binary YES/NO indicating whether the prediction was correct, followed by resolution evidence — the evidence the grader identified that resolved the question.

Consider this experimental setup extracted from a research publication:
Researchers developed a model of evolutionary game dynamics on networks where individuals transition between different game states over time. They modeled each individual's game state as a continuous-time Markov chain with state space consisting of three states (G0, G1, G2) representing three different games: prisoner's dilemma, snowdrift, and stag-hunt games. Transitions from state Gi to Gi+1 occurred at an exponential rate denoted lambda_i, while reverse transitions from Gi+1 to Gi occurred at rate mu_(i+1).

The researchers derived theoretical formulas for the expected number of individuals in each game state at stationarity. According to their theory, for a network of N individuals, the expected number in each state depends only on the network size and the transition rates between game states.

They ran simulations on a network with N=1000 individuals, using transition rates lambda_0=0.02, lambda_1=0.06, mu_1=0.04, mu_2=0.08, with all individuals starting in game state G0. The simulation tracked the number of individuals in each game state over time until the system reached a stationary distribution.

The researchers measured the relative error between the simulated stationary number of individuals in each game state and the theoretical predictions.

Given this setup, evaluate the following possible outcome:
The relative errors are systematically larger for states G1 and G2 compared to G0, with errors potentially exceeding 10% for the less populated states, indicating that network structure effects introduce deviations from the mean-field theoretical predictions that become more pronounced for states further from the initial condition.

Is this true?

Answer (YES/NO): NO